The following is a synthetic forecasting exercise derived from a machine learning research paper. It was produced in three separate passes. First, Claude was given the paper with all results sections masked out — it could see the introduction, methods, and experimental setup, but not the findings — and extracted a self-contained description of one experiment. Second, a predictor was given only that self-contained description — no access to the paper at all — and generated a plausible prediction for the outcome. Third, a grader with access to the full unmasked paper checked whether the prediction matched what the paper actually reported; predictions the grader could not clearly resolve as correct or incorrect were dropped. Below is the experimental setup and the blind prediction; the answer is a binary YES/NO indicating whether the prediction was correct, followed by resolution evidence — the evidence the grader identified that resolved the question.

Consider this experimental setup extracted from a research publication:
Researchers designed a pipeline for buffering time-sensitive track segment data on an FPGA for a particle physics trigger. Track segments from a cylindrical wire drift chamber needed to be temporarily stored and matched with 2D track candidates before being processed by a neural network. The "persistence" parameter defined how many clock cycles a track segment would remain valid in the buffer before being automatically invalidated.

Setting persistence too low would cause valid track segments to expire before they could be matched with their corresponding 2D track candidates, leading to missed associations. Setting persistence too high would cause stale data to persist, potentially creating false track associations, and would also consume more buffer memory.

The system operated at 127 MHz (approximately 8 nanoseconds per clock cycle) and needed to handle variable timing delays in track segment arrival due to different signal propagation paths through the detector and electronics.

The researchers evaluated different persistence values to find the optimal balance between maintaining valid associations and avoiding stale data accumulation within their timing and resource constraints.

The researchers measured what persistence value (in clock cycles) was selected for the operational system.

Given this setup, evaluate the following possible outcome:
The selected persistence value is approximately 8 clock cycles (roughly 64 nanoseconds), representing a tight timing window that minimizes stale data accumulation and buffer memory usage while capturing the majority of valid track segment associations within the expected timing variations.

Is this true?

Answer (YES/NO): NO